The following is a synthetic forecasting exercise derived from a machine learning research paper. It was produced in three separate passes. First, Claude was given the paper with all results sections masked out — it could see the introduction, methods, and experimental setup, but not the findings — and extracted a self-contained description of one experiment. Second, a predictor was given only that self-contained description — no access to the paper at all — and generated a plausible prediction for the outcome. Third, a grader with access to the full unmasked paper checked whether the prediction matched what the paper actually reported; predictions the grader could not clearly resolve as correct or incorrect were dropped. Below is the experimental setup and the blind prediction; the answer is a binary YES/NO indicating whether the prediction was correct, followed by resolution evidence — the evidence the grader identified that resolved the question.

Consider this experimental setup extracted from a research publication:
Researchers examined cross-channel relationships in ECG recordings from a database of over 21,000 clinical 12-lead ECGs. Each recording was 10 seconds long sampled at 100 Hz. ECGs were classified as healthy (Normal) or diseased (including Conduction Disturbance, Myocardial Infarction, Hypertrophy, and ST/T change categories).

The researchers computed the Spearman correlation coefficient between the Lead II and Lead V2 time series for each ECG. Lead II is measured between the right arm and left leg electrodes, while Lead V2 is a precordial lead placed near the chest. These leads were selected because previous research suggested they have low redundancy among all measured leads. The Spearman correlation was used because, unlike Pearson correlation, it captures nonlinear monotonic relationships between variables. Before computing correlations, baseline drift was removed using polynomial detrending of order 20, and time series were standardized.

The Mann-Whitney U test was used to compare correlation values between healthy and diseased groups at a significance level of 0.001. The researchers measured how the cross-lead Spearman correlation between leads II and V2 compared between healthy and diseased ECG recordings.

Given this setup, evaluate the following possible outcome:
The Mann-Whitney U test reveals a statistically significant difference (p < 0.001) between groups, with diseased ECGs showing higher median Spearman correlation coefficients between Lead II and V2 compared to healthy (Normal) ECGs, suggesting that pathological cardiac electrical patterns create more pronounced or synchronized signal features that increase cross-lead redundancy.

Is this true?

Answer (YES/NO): NO